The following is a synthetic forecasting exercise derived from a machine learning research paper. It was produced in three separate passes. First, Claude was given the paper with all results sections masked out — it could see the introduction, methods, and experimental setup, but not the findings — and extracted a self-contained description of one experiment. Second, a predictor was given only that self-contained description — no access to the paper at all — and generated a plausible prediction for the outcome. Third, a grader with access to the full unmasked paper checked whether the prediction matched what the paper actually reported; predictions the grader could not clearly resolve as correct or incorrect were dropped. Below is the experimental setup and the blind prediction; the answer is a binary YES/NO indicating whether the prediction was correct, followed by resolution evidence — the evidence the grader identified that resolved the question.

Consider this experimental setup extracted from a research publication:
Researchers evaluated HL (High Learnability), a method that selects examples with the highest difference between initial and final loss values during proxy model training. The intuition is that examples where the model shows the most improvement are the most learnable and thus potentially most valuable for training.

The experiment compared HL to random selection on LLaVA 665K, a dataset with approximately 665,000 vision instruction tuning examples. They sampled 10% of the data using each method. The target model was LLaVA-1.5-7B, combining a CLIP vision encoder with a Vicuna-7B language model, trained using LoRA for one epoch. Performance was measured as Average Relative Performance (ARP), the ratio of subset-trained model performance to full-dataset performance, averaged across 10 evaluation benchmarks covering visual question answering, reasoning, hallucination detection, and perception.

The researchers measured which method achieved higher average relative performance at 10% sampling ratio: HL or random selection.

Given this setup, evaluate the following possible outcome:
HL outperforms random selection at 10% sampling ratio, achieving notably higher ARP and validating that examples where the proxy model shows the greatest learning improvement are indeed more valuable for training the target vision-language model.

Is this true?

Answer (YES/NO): NO